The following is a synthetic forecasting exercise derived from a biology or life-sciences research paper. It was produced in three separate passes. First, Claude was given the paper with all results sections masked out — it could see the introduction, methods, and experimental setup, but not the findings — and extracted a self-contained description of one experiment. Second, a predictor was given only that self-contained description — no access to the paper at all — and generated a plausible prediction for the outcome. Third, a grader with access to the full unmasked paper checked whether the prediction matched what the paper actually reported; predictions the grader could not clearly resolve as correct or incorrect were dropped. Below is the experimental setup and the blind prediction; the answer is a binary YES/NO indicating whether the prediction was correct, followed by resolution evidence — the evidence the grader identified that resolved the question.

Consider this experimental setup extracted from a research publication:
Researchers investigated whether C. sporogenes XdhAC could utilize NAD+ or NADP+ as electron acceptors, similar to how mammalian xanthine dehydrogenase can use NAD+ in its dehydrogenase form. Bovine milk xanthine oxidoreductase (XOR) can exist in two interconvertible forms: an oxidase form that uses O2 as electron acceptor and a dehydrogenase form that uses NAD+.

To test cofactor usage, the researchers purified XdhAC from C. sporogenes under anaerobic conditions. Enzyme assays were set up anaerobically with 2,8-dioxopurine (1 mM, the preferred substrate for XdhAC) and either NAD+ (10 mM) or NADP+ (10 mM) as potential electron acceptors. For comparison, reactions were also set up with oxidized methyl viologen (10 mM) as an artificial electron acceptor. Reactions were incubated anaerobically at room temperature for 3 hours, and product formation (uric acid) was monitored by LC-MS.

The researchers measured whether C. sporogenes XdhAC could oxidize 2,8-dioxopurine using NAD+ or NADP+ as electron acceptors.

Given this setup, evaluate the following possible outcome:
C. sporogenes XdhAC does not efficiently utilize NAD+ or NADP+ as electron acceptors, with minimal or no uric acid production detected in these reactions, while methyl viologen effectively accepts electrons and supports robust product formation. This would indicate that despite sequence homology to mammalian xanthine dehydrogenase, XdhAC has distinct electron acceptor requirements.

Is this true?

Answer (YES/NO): YES